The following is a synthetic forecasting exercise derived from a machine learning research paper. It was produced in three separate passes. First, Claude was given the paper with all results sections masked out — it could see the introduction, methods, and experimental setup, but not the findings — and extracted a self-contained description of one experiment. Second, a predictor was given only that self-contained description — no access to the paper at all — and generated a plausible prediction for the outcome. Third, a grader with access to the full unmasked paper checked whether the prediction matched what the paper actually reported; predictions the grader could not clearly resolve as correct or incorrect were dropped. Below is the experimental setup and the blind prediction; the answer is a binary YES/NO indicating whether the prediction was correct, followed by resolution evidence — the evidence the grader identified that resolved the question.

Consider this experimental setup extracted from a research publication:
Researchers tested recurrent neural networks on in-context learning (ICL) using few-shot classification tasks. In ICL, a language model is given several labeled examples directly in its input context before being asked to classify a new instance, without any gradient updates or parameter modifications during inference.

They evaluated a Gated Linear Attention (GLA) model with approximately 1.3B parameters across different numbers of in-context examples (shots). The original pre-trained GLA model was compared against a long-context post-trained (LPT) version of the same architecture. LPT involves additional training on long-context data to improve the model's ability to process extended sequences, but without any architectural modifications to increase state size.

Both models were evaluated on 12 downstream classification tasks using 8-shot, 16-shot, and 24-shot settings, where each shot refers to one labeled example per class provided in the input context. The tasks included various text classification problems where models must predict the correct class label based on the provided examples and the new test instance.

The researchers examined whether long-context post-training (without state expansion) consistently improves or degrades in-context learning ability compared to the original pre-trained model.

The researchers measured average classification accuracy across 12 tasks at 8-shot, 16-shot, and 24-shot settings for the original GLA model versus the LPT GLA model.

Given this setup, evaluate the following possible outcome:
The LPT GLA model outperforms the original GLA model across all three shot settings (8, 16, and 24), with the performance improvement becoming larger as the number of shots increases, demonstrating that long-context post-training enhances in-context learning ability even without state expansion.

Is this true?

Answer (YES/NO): NO